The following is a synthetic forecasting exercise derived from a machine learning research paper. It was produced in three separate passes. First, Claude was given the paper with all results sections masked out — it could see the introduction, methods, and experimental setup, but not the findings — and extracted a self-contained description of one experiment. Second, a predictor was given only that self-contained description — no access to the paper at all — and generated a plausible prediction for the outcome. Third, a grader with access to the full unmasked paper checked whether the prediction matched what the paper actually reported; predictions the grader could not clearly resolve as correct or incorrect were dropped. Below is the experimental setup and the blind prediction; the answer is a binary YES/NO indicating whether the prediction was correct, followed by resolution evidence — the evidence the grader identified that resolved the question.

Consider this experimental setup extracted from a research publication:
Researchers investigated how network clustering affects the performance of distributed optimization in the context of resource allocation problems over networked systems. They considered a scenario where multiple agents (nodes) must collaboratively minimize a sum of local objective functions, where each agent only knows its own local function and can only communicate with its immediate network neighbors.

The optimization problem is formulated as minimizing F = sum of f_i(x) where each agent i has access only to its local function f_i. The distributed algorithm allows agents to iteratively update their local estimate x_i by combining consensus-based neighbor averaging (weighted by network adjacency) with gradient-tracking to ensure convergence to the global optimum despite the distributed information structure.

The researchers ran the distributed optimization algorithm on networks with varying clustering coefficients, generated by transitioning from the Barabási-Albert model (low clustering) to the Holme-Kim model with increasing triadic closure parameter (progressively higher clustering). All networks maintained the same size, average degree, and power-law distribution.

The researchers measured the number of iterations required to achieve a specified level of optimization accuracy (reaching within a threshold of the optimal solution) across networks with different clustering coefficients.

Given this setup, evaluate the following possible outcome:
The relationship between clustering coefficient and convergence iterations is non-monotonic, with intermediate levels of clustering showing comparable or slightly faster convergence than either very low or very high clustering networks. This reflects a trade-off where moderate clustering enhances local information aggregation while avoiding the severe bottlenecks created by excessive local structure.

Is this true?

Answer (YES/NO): NO